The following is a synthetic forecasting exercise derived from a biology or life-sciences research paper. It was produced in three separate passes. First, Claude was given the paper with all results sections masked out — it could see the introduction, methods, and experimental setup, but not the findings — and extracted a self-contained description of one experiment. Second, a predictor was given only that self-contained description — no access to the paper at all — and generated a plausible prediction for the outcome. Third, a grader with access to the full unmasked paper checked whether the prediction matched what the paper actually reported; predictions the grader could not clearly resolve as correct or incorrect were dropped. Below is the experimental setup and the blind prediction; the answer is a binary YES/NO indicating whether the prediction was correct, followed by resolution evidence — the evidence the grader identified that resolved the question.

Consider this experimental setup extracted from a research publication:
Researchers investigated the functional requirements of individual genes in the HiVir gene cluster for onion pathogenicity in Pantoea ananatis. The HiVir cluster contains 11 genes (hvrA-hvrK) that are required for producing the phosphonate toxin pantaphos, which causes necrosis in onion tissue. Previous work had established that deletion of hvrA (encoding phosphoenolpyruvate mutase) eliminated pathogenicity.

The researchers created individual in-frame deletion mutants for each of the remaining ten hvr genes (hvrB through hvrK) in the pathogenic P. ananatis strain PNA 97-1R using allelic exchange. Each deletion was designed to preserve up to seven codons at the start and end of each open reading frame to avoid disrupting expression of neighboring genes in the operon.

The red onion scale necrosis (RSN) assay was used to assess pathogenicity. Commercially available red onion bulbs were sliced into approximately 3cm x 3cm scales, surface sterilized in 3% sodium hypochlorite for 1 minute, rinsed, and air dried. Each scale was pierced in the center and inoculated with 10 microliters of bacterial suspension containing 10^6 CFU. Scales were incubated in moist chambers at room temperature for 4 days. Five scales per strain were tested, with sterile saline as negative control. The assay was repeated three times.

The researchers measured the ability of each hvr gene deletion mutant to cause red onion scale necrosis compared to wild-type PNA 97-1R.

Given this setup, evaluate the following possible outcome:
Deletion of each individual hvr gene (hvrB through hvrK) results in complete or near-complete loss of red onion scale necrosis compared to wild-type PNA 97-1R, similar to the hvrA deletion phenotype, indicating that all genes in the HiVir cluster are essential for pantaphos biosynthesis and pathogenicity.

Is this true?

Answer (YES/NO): NO